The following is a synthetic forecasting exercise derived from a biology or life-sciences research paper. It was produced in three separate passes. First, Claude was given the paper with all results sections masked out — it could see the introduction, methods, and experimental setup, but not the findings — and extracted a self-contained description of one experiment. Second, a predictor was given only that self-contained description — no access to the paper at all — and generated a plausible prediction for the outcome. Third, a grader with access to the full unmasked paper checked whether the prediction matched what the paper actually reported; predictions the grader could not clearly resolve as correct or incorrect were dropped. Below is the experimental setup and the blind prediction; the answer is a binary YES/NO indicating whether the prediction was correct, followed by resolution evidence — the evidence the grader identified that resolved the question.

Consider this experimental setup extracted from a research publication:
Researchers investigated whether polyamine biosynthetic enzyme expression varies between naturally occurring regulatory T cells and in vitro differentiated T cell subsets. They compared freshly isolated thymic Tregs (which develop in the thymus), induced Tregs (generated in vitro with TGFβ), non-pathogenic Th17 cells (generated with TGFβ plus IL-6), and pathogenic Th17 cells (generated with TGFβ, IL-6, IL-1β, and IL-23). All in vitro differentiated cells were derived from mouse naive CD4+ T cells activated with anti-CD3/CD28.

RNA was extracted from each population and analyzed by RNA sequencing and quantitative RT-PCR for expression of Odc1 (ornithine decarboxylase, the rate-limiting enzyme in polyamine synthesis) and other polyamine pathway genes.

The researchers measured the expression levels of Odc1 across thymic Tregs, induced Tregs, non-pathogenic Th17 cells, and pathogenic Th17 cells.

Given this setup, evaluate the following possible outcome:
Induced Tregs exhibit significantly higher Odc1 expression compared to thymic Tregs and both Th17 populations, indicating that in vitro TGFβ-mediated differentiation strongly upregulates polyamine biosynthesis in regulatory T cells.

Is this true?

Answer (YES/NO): NO